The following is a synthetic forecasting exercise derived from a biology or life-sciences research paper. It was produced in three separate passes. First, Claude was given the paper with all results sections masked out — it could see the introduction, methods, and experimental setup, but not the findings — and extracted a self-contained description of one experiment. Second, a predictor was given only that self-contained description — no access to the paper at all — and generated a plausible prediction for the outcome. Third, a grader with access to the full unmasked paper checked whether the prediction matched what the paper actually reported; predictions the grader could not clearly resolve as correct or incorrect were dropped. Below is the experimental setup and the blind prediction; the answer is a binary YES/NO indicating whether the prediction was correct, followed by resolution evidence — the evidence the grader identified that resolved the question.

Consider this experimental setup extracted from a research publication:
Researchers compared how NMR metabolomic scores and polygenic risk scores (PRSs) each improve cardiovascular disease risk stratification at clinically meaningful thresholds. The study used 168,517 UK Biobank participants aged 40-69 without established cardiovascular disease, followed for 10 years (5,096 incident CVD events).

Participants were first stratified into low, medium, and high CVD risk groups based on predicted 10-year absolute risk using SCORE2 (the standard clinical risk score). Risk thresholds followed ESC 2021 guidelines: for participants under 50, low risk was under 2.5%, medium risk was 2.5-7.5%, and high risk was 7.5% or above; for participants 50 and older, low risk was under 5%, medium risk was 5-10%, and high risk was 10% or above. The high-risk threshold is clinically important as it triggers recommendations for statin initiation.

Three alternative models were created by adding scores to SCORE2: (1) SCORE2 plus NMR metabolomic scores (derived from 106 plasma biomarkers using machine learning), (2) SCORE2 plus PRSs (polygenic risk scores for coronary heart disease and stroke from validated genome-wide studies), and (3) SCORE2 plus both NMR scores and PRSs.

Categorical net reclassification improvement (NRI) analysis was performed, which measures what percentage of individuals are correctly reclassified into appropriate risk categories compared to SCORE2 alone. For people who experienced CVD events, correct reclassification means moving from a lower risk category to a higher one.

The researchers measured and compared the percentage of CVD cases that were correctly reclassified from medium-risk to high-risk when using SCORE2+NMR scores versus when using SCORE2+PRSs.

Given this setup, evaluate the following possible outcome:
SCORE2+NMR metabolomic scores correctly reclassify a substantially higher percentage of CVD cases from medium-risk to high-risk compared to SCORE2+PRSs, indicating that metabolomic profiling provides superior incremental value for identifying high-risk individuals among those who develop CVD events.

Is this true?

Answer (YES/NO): YES